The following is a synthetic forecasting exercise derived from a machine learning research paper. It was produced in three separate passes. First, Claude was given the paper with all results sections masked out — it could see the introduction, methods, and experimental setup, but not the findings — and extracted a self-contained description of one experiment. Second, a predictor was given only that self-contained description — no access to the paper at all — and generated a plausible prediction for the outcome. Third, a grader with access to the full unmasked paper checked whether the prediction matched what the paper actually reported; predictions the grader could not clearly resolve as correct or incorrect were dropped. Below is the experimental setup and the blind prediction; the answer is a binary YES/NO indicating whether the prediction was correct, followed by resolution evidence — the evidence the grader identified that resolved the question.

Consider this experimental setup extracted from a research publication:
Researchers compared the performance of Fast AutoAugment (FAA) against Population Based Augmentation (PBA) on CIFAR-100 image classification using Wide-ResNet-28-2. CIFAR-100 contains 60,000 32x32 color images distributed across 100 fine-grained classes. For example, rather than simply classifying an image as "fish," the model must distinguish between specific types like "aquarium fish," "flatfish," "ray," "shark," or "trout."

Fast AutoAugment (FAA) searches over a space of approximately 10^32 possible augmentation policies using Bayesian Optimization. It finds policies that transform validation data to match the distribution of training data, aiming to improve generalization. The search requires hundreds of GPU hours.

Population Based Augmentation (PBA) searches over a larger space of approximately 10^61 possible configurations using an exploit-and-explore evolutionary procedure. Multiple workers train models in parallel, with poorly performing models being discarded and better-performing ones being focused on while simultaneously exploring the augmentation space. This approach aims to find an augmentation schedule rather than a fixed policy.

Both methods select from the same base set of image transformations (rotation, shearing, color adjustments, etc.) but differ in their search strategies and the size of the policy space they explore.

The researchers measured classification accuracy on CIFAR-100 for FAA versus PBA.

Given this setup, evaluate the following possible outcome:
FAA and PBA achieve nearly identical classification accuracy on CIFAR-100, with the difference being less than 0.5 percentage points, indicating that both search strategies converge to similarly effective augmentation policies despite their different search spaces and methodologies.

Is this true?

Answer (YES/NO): NO